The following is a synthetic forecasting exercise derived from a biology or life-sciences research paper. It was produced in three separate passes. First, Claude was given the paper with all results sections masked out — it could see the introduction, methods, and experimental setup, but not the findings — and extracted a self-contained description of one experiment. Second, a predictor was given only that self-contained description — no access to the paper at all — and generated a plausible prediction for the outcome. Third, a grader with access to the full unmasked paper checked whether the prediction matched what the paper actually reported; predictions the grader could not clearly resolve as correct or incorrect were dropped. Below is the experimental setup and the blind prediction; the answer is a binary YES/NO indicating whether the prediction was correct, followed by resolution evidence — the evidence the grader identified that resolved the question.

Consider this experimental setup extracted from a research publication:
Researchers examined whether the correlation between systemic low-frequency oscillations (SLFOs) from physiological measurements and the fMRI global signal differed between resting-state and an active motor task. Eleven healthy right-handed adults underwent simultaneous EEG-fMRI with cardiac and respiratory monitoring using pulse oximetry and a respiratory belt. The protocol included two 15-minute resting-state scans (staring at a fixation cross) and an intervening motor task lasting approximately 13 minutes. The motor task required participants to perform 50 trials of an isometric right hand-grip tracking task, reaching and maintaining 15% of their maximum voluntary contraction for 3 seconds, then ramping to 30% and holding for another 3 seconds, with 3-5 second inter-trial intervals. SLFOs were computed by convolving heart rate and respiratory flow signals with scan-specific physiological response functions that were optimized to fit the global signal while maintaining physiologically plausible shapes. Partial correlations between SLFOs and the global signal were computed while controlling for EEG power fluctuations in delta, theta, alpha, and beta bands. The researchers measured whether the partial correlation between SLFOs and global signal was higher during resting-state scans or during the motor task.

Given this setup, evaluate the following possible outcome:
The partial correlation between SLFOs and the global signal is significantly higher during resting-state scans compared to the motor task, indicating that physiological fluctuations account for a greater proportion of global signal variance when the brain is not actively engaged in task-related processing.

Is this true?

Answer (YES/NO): NO